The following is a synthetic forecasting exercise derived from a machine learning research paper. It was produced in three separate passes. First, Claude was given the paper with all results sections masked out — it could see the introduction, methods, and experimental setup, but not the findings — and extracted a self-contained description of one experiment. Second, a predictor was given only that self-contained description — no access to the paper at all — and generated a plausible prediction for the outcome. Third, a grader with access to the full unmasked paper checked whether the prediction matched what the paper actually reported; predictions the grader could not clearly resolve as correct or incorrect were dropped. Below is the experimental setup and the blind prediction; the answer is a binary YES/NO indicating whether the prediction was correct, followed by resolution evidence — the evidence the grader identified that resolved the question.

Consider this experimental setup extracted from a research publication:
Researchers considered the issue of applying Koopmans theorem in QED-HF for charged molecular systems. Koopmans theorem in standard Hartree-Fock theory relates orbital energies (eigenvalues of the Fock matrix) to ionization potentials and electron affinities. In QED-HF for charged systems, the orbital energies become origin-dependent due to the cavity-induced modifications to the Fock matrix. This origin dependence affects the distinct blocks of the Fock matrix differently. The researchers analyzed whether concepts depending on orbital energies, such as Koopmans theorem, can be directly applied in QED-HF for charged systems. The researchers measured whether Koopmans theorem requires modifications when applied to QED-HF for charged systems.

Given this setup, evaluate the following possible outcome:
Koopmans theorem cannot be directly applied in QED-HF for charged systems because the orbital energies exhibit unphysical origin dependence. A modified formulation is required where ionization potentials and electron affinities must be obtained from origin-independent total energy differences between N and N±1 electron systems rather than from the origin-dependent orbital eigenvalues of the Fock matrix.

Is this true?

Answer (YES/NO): NO